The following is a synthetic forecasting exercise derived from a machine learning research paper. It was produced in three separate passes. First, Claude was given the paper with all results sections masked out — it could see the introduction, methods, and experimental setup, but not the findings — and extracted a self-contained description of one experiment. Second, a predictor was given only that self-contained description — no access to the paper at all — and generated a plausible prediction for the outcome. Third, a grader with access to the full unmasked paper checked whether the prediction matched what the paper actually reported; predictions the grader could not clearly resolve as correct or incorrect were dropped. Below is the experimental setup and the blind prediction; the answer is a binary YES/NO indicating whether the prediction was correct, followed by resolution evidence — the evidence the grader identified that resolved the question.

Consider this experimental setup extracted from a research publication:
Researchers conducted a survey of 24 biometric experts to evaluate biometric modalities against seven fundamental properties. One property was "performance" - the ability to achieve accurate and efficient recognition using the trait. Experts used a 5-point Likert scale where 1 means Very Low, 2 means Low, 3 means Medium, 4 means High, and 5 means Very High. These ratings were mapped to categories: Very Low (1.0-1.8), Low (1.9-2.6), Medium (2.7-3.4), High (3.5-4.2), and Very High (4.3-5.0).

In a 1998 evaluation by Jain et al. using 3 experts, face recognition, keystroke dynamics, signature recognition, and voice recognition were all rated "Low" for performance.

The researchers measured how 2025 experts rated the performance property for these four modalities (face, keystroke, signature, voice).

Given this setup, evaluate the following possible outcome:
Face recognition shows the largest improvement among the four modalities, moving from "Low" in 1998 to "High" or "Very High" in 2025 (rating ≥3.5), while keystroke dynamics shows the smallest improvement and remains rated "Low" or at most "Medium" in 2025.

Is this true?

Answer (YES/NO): NO